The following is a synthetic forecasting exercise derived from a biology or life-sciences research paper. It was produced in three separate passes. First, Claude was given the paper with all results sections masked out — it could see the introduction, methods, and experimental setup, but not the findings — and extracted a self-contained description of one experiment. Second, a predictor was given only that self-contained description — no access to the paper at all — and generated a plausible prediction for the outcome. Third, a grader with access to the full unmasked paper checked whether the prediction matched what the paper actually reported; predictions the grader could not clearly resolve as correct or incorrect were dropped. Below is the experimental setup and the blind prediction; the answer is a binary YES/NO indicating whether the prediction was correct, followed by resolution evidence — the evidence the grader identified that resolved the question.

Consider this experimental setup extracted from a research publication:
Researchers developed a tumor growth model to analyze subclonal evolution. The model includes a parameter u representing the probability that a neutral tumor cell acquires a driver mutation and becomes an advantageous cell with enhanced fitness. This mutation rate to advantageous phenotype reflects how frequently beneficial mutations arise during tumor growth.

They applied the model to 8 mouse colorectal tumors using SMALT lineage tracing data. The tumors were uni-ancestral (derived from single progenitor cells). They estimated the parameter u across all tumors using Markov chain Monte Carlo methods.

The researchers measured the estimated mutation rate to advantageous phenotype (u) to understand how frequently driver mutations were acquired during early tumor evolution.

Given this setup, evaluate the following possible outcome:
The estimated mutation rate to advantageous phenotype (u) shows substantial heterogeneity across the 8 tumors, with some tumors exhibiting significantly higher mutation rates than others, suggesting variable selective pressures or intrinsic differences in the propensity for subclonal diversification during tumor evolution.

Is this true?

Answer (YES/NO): NO